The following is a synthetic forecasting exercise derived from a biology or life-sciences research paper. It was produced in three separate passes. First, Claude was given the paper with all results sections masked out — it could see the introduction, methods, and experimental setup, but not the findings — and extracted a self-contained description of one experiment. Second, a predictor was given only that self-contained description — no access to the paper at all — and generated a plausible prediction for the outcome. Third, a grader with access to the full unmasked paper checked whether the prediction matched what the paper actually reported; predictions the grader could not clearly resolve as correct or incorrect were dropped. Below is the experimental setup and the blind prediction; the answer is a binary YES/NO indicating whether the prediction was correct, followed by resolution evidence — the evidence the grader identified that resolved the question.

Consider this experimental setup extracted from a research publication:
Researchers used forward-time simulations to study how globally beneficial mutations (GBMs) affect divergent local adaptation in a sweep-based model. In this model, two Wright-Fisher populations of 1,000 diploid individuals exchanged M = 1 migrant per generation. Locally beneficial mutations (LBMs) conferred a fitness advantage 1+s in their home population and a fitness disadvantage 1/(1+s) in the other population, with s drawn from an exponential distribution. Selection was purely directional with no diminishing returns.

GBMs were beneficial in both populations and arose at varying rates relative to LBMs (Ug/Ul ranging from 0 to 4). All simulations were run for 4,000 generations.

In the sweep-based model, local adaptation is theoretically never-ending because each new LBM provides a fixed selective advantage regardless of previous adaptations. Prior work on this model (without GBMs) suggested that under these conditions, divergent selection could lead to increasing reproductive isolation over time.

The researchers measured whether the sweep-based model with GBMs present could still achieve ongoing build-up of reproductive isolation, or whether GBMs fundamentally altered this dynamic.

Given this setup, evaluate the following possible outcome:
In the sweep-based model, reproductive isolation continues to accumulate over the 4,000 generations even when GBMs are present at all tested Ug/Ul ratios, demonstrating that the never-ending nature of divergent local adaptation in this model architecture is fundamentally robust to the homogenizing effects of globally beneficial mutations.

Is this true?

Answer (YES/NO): NO